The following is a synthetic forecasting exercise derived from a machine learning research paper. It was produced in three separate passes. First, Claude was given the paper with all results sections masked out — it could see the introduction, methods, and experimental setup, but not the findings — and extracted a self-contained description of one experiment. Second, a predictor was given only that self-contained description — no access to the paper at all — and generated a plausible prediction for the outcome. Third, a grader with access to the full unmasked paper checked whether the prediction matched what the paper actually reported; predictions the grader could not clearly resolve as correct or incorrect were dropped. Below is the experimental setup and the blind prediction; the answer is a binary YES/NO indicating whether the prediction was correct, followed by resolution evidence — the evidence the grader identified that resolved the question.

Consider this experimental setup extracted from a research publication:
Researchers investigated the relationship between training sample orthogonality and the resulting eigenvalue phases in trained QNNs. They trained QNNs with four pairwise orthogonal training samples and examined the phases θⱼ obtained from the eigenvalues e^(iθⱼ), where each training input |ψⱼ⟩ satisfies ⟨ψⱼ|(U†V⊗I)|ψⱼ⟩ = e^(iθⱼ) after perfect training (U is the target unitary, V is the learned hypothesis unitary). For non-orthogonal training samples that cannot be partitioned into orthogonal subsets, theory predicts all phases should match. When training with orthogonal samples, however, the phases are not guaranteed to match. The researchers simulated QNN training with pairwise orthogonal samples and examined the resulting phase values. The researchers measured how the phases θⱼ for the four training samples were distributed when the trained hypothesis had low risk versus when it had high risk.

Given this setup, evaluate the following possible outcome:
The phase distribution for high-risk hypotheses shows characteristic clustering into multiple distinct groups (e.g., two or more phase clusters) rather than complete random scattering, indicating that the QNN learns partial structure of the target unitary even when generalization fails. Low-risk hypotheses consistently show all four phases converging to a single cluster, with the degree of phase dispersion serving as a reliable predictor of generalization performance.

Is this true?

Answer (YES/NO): NO